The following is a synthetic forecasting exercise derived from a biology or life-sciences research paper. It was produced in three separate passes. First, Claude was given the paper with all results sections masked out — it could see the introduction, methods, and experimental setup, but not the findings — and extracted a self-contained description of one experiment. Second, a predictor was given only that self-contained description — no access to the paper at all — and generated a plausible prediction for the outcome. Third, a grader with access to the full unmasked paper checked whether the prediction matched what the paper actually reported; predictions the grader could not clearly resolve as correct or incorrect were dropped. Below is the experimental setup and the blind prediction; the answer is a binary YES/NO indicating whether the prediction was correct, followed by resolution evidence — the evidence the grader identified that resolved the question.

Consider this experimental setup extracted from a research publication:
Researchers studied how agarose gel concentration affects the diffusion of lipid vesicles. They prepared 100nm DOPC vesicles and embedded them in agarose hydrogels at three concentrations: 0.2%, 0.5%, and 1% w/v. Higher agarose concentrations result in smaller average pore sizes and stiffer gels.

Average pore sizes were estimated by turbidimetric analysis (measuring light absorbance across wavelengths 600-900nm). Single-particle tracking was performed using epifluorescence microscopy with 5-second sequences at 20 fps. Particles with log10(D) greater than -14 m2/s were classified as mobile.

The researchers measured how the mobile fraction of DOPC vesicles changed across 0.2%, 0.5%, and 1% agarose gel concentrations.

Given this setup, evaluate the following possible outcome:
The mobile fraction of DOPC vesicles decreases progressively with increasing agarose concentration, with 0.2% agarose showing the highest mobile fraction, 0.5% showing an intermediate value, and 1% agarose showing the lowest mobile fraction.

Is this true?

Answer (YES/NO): NO